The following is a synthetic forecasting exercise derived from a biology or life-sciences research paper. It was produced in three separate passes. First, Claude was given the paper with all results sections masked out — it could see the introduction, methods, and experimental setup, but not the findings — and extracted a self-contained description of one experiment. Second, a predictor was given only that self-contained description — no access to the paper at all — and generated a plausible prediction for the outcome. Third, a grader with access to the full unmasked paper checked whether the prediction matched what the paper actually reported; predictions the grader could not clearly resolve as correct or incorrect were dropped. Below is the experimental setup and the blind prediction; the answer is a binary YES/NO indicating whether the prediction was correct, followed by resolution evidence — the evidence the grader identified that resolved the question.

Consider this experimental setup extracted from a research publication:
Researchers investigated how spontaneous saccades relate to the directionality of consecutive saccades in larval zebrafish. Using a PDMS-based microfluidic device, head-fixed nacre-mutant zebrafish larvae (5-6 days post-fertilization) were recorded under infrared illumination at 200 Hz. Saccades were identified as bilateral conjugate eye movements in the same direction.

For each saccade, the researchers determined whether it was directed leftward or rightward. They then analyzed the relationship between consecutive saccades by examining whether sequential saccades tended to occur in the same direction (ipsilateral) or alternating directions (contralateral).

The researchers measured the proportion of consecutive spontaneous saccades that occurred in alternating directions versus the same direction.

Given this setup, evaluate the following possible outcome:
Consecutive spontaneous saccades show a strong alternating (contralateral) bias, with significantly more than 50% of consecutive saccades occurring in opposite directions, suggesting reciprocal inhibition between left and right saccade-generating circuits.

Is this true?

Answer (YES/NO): YES